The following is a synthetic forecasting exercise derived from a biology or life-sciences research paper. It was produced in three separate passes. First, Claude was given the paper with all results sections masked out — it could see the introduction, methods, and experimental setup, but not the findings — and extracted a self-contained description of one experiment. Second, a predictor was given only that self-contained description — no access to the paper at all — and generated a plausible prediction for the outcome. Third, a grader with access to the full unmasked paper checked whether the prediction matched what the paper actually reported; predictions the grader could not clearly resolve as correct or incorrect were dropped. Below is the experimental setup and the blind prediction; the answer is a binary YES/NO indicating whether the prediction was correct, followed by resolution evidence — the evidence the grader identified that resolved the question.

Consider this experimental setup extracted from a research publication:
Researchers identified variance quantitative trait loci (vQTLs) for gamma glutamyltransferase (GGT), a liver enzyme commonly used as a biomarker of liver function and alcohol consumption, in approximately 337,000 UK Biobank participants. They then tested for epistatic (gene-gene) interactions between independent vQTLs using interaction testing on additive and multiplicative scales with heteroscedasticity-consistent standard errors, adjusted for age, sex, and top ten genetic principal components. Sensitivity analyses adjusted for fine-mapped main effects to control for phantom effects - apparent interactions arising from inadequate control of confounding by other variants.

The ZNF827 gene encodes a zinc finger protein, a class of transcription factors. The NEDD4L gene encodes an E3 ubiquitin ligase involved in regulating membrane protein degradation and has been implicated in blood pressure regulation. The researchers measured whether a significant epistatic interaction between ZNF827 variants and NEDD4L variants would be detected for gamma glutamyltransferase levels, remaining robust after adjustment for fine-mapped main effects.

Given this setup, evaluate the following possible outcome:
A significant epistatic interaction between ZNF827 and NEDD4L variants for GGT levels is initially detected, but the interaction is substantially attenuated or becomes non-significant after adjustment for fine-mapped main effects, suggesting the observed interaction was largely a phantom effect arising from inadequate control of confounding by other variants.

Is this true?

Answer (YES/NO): NO